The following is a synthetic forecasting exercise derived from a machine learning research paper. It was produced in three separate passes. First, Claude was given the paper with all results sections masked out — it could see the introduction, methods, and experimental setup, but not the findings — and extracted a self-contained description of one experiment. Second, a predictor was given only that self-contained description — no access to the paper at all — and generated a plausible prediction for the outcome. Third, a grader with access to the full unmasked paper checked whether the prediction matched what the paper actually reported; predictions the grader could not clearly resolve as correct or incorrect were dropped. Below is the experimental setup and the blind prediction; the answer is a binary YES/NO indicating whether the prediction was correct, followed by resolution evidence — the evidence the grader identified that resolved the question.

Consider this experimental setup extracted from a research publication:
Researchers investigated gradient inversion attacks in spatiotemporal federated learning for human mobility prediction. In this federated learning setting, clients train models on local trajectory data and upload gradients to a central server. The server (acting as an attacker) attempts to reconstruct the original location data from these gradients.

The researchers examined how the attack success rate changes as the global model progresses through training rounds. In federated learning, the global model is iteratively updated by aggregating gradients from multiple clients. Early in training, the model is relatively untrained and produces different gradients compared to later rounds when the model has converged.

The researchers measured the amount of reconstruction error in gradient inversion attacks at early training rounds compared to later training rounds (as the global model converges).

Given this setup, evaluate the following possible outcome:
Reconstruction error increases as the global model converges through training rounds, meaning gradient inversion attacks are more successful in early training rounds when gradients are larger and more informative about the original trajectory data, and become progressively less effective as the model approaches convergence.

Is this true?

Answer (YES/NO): YES